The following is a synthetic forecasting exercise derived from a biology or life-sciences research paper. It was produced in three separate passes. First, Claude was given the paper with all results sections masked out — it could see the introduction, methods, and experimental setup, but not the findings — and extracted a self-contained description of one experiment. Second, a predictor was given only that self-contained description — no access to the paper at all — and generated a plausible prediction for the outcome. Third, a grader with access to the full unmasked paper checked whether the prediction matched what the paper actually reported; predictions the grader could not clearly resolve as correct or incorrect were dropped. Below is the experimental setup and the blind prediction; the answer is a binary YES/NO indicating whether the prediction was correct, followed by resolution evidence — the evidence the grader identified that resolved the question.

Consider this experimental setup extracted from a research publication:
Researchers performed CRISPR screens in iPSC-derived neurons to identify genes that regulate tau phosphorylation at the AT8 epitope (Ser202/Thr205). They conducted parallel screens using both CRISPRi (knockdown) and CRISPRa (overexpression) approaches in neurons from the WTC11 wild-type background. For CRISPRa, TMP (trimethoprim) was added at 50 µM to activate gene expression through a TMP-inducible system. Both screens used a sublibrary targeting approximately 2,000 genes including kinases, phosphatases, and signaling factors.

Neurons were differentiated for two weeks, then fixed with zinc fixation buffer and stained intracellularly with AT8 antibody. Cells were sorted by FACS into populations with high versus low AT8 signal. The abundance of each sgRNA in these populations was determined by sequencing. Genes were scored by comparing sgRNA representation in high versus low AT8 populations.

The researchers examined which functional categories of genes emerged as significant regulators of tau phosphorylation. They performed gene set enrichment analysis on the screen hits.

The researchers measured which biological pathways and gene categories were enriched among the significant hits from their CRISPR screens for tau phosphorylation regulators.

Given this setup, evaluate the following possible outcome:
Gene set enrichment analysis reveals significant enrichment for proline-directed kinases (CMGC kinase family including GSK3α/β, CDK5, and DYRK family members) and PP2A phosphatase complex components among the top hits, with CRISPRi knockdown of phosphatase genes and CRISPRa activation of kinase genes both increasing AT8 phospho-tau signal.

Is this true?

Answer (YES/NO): NO